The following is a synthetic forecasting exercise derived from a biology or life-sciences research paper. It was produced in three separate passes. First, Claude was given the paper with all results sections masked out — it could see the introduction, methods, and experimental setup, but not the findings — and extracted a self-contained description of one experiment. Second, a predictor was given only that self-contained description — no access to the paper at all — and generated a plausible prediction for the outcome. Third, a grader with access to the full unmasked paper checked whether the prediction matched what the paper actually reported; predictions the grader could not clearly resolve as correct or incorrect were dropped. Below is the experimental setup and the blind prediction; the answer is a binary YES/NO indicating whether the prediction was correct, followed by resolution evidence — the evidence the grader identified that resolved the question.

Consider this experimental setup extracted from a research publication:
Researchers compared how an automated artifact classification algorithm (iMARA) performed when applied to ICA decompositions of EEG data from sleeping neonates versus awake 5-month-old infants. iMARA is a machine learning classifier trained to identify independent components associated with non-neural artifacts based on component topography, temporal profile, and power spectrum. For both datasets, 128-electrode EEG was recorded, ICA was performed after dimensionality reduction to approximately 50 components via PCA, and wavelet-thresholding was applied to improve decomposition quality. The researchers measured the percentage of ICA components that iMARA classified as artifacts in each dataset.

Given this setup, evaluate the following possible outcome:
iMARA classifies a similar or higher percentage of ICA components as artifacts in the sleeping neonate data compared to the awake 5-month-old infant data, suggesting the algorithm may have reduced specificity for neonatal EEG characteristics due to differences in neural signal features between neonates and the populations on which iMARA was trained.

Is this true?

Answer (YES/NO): NO